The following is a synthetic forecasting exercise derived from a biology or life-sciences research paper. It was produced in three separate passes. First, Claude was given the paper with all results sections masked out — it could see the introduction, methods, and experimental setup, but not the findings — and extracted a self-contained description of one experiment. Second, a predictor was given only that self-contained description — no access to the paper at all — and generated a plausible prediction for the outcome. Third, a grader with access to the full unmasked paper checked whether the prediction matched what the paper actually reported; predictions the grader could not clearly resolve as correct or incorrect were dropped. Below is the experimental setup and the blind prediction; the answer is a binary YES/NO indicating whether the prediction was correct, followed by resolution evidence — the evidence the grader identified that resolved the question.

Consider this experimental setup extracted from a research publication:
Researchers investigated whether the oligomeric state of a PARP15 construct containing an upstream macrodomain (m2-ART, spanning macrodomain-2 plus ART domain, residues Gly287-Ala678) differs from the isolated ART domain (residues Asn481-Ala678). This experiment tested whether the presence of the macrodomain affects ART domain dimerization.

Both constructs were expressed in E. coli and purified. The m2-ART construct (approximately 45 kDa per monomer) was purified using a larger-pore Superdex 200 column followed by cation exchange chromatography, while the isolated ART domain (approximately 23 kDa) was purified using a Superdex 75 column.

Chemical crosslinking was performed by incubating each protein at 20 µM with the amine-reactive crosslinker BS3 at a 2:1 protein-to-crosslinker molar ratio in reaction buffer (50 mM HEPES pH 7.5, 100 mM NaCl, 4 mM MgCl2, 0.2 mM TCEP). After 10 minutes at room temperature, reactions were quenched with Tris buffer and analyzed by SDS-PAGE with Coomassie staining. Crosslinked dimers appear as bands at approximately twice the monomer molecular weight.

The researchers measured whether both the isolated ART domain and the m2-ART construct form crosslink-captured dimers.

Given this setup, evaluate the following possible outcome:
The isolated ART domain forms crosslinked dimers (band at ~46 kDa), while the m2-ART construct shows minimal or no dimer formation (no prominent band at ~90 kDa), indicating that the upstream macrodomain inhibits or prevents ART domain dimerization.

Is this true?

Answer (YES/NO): NO